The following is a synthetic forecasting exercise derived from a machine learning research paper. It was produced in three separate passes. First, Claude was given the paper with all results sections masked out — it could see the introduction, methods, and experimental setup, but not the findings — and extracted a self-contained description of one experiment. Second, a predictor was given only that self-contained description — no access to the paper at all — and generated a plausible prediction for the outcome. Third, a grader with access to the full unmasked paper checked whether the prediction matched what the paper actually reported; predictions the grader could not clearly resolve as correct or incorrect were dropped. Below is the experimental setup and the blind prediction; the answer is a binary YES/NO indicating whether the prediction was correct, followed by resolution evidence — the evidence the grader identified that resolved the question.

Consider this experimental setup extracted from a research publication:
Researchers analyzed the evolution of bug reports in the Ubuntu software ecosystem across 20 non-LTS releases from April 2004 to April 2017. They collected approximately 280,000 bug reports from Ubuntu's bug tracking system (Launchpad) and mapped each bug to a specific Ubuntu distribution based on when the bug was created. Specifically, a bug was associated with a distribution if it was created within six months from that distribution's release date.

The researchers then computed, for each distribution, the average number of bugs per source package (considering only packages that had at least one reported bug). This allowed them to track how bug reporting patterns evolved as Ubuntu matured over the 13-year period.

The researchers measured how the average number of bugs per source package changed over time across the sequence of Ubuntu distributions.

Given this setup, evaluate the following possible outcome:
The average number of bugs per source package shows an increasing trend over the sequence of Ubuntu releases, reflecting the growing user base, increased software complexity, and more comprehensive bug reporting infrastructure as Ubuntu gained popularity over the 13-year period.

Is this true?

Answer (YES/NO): NO